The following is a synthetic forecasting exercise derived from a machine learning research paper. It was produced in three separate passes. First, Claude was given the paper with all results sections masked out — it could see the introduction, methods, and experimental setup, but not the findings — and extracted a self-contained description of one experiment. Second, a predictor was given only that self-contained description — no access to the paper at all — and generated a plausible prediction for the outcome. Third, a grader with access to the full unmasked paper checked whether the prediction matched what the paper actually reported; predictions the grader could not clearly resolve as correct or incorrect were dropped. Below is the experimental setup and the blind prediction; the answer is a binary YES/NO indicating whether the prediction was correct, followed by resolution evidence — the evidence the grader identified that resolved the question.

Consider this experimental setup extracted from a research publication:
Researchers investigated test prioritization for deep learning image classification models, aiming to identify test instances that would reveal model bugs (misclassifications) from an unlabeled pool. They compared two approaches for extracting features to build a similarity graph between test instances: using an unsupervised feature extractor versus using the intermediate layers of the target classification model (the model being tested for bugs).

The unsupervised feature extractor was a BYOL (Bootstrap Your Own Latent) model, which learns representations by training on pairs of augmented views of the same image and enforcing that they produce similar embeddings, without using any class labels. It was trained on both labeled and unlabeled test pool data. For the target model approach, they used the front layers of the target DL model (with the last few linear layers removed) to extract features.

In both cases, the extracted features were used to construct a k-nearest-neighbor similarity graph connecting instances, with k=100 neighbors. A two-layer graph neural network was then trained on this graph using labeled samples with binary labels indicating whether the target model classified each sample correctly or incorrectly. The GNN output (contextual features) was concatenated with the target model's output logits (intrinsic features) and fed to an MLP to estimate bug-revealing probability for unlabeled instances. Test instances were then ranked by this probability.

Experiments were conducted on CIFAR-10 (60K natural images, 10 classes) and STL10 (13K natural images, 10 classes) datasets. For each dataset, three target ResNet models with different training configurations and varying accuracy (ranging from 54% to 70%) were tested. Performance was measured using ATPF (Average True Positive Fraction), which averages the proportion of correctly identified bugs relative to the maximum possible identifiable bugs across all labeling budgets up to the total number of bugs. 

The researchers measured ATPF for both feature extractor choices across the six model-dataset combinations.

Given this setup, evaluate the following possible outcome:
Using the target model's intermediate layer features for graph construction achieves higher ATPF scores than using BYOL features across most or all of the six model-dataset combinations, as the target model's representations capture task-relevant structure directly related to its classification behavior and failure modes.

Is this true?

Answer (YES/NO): NO